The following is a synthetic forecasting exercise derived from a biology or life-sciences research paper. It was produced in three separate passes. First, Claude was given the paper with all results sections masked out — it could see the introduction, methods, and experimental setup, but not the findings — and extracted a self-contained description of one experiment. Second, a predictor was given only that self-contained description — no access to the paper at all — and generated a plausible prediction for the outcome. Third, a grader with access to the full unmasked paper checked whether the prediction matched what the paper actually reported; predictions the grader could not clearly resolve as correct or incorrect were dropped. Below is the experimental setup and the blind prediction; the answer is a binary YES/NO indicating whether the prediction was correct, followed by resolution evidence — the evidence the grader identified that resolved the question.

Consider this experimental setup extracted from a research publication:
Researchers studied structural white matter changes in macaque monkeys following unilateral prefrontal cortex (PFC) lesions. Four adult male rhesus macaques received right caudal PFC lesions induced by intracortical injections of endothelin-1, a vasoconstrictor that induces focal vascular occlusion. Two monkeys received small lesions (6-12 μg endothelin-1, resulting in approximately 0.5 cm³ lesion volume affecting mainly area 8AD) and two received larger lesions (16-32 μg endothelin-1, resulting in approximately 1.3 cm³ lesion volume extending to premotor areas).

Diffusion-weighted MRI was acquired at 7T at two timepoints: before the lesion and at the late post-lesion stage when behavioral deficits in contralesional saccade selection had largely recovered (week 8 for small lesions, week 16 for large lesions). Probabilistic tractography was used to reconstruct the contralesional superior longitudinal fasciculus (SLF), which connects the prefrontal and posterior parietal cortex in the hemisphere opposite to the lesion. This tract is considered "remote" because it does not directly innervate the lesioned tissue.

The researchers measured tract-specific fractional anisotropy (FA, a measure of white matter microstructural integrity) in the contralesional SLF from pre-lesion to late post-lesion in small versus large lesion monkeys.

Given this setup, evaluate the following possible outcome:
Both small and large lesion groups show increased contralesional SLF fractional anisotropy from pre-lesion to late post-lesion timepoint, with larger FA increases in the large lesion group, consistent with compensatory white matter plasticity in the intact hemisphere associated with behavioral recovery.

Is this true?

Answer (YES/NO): NO